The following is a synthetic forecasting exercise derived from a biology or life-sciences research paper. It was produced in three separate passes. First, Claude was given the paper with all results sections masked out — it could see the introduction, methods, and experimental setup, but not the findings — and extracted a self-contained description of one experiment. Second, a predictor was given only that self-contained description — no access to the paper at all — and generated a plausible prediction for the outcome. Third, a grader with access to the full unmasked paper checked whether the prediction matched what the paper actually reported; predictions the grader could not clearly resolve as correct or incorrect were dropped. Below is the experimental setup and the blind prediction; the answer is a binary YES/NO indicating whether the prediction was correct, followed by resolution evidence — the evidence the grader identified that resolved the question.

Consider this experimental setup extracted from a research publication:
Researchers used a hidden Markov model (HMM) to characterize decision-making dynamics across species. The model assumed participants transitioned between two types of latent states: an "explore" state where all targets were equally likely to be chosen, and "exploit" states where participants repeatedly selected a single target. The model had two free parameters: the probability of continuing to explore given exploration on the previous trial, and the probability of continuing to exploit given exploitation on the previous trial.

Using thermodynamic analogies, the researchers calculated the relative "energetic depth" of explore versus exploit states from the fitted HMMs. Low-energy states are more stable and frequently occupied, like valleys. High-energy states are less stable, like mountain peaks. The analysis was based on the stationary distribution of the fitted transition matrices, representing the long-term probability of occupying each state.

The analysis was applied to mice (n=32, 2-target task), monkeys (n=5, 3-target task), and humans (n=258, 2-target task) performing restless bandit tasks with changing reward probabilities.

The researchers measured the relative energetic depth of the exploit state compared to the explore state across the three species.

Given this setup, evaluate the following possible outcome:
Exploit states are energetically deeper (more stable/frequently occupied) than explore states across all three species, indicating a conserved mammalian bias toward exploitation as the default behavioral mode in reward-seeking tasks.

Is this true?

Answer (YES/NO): NO